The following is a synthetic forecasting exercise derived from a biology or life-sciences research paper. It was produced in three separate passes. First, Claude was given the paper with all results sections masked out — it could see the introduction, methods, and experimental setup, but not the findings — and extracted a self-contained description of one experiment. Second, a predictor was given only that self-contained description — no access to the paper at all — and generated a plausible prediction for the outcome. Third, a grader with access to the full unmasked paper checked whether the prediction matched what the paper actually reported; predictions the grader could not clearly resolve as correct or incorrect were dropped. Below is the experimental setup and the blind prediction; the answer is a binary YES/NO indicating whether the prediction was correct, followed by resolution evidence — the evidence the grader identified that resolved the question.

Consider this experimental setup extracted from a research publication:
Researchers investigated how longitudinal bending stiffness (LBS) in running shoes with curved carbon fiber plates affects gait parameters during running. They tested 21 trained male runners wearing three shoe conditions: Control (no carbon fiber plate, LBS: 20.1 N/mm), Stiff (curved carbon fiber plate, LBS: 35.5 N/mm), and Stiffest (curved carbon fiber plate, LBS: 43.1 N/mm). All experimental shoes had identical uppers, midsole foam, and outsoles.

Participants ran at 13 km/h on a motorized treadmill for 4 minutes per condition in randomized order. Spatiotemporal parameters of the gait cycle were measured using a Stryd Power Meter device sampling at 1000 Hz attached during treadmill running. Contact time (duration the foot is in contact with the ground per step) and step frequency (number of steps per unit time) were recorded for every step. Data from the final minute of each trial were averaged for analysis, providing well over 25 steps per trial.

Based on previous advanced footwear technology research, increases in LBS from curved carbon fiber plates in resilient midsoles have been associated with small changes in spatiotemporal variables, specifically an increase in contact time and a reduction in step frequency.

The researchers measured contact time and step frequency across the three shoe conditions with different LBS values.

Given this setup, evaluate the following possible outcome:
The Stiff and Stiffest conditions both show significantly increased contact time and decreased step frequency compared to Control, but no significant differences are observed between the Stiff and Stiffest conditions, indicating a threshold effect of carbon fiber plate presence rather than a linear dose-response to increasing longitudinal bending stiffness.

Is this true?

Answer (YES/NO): NO